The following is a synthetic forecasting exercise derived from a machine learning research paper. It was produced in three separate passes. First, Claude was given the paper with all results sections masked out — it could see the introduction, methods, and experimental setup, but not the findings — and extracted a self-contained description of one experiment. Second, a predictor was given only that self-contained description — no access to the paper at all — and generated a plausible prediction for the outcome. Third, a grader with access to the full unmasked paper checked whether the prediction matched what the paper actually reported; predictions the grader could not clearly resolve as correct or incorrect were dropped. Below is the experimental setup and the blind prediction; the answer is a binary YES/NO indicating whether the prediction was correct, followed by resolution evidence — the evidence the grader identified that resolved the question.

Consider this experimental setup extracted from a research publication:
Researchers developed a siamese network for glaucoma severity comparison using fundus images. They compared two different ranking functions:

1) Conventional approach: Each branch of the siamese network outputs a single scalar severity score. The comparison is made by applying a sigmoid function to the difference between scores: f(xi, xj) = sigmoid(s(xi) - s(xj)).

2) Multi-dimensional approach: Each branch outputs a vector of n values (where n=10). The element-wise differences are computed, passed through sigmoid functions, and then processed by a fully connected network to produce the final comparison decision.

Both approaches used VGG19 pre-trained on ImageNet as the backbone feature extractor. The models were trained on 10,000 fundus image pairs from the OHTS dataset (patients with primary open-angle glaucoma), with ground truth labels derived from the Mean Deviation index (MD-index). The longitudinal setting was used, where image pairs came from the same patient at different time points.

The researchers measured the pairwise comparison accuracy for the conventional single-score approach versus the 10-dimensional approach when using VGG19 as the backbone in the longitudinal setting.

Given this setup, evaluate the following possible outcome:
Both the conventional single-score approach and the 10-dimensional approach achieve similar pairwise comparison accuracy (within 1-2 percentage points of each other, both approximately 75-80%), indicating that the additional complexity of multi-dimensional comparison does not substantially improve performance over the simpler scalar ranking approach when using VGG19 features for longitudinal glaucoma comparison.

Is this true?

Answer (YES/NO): NO